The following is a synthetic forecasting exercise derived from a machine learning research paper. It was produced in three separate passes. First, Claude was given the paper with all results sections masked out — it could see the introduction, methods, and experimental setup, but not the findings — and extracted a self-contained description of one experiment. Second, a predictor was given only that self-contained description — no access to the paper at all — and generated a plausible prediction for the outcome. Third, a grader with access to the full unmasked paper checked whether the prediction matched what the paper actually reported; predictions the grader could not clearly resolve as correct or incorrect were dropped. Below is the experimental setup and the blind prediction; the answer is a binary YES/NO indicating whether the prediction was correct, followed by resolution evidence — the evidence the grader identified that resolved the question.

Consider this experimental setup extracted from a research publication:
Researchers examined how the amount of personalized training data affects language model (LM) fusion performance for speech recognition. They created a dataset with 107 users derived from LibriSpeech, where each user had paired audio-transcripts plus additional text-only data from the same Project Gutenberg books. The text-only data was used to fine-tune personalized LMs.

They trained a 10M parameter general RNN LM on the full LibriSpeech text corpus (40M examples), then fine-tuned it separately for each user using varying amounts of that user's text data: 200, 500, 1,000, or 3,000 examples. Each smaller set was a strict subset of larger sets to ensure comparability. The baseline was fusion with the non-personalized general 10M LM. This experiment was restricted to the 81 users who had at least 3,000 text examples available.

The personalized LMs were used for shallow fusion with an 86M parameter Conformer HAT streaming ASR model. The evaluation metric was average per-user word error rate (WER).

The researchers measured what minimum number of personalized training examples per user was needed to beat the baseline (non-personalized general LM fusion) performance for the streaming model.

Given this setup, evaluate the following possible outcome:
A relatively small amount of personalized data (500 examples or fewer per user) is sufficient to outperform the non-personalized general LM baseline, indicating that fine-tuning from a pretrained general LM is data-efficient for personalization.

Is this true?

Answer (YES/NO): NO